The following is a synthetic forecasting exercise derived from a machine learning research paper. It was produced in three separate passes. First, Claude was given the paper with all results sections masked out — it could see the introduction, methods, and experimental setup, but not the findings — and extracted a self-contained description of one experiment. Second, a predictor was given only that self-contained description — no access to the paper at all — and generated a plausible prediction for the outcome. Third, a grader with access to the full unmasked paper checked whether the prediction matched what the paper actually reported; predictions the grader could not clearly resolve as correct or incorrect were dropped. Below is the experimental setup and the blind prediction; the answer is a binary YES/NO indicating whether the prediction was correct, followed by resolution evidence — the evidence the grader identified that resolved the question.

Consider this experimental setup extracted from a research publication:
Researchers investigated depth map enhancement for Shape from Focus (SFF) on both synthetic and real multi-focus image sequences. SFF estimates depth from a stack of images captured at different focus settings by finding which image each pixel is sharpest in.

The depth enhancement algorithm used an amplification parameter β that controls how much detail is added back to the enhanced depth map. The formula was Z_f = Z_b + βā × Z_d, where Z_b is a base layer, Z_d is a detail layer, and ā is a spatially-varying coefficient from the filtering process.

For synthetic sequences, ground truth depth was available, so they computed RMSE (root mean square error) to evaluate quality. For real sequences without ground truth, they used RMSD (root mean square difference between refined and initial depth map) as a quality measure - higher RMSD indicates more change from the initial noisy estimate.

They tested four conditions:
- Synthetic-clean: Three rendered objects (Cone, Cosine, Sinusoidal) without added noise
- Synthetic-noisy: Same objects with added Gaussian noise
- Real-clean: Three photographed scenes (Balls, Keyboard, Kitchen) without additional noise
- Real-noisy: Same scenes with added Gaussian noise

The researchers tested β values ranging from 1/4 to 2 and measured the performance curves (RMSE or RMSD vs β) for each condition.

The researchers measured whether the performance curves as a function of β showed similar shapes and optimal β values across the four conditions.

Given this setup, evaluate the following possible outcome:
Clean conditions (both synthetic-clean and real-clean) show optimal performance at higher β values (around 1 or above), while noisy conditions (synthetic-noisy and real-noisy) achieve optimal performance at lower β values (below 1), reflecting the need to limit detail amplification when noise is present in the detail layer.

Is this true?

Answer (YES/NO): NO